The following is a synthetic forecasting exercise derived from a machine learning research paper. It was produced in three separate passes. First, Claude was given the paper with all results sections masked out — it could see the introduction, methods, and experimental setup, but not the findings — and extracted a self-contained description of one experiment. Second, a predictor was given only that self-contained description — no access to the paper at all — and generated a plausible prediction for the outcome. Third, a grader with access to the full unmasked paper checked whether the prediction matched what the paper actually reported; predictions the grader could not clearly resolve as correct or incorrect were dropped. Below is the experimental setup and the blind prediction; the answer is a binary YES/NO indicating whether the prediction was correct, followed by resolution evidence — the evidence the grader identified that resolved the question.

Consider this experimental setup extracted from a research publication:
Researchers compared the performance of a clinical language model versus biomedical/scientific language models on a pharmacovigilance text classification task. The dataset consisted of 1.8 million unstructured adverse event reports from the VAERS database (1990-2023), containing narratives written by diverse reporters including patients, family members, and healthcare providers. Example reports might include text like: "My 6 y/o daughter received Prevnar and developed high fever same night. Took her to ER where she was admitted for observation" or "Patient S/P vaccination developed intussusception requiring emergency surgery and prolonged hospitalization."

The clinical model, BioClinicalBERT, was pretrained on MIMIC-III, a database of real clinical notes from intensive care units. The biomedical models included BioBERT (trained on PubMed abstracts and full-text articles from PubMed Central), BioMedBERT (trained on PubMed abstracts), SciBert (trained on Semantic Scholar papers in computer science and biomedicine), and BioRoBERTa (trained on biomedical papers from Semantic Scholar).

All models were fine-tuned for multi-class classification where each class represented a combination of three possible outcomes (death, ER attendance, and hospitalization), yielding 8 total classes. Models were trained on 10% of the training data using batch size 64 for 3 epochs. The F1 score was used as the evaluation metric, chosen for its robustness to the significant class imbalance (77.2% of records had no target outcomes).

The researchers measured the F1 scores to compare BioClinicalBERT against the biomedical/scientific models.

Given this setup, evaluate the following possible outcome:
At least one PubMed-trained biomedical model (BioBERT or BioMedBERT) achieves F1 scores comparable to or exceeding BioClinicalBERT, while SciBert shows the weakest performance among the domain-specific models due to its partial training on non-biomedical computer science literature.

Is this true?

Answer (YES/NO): NO